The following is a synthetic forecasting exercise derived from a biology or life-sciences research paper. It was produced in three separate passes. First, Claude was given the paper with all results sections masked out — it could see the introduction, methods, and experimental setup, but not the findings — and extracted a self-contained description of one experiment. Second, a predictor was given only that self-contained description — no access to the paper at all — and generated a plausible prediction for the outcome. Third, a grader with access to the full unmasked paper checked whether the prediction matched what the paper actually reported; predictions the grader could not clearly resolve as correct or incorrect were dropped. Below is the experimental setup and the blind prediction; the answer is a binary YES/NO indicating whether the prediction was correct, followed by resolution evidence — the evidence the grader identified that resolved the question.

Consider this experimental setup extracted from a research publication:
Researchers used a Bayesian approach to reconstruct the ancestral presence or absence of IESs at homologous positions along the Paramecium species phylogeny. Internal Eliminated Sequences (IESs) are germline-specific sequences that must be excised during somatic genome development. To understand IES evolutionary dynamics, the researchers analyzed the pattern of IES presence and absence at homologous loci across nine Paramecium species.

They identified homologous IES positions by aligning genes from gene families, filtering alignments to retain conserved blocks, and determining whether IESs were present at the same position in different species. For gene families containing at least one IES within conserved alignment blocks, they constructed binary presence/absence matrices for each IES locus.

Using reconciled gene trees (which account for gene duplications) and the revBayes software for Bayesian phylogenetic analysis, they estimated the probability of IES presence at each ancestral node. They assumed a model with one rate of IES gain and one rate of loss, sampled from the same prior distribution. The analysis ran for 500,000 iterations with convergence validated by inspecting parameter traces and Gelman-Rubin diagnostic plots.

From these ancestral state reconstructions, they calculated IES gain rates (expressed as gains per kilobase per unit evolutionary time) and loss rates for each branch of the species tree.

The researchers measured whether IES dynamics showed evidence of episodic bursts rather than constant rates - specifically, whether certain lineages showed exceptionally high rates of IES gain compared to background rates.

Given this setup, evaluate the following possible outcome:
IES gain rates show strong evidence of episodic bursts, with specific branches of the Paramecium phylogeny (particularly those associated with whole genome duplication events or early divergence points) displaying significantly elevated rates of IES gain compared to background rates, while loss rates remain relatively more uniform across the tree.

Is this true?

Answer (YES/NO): NO